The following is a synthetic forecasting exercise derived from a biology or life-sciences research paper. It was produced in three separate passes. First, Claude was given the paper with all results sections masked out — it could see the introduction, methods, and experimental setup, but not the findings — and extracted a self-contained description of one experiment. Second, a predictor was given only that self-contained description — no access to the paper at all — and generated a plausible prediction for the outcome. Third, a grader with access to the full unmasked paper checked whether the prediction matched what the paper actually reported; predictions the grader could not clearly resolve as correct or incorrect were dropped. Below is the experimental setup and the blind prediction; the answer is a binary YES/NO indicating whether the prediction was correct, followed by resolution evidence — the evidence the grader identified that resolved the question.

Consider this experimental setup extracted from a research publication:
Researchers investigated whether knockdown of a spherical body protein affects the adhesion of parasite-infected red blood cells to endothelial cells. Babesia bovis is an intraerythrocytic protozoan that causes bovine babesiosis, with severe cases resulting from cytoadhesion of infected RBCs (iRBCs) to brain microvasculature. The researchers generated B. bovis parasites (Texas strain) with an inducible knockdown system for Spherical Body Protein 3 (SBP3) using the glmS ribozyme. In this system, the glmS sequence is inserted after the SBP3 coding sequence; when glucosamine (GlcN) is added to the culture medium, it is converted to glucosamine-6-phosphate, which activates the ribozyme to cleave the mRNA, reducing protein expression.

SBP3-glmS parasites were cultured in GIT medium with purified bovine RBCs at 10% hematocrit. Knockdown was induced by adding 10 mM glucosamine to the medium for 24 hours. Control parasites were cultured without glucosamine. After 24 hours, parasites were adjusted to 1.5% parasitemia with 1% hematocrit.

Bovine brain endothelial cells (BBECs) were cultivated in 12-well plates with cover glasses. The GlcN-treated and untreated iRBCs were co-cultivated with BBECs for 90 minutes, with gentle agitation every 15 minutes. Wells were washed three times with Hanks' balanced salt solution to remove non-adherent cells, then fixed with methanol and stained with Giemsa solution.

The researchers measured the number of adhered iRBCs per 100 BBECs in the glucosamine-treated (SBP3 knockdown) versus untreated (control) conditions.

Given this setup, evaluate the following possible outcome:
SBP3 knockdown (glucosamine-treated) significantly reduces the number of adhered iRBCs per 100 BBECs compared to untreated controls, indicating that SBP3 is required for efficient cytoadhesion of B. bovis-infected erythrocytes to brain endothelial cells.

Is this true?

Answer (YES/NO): YES